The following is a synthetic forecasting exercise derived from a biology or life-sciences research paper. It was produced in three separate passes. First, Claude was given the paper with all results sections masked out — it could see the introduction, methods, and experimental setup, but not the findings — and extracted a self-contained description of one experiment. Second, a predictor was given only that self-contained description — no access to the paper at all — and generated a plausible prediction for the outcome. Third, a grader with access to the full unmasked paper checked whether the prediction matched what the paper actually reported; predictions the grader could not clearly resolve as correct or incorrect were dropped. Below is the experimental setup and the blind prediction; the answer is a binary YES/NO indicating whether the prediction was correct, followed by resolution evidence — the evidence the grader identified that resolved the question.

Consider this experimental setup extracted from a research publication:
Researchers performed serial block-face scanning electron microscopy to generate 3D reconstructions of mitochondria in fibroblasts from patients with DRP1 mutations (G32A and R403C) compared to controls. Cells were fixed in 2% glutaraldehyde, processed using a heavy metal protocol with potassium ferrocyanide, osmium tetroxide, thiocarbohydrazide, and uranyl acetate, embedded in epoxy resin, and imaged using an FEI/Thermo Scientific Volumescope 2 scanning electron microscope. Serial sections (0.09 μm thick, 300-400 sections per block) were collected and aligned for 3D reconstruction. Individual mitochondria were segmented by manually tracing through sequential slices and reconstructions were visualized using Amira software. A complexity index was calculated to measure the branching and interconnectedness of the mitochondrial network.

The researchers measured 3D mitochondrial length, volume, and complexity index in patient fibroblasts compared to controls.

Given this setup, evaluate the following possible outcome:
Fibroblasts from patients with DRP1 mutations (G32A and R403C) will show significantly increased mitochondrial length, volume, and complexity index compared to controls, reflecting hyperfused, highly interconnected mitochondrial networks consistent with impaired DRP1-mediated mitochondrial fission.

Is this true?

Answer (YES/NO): YES